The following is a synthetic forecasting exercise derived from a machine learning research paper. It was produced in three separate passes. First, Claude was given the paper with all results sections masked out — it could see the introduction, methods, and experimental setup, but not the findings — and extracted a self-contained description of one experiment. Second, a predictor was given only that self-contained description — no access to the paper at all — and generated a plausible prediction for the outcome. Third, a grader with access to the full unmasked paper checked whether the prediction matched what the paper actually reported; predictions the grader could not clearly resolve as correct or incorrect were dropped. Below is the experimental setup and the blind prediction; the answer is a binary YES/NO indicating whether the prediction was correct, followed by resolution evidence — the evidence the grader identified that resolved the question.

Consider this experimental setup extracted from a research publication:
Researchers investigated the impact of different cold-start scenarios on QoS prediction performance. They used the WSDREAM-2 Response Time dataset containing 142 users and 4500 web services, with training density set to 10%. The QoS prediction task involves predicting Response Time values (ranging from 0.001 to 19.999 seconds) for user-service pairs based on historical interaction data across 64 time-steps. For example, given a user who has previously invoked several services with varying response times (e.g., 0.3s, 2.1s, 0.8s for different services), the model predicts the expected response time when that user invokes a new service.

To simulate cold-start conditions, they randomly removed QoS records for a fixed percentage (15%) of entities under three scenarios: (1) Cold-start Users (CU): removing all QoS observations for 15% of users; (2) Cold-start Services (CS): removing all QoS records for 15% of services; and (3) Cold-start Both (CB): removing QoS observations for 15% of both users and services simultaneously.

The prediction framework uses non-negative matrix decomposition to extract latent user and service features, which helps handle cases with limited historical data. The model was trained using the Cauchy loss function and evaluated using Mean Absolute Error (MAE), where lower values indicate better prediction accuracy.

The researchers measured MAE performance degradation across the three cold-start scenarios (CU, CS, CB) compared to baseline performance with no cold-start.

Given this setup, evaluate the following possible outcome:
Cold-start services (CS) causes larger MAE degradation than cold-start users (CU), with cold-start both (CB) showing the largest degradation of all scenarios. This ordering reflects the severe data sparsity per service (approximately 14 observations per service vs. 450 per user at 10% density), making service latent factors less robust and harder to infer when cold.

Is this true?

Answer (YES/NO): YES